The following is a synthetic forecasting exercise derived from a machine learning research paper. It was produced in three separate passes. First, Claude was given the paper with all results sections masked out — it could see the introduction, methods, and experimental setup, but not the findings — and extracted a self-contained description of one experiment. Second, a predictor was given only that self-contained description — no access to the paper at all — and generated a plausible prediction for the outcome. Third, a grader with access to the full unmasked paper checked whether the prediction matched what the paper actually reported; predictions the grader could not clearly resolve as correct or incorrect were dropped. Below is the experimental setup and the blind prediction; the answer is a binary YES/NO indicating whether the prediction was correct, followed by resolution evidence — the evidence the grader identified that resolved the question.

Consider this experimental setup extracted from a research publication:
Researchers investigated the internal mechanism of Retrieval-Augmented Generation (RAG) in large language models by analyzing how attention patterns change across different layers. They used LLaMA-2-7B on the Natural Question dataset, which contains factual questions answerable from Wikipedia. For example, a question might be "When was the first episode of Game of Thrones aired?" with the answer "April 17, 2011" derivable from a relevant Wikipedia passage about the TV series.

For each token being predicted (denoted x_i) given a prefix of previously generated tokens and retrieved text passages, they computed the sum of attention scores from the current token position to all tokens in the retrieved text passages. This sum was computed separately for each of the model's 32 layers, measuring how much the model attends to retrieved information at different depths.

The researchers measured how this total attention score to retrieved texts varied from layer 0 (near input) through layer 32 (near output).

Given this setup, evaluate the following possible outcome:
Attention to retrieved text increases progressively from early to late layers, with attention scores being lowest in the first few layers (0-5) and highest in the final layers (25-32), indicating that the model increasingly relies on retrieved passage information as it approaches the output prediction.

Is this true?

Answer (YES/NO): NO